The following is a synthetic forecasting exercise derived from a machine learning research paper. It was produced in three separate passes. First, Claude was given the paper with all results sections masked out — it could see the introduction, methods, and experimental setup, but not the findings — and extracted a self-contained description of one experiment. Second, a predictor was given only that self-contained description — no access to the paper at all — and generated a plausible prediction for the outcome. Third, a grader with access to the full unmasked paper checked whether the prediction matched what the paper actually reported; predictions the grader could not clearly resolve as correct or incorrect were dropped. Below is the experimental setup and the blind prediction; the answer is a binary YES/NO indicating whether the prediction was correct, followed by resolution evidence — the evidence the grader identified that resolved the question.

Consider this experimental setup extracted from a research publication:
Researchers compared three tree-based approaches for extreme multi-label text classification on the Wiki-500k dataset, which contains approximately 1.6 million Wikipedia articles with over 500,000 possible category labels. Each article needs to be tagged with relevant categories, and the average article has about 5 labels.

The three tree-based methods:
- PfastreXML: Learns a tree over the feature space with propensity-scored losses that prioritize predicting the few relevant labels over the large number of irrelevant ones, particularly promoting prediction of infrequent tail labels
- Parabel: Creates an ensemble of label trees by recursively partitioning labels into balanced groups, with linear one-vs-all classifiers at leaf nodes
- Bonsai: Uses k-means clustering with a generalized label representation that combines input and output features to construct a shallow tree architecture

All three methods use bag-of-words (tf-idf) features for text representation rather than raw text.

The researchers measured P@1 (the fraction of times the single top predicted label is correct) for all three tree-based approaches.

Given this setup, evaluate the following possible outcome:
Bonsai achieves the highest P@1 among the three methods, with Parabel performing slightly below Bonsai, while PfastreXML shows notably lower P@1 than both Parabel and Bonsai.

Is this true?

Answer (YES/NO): YES